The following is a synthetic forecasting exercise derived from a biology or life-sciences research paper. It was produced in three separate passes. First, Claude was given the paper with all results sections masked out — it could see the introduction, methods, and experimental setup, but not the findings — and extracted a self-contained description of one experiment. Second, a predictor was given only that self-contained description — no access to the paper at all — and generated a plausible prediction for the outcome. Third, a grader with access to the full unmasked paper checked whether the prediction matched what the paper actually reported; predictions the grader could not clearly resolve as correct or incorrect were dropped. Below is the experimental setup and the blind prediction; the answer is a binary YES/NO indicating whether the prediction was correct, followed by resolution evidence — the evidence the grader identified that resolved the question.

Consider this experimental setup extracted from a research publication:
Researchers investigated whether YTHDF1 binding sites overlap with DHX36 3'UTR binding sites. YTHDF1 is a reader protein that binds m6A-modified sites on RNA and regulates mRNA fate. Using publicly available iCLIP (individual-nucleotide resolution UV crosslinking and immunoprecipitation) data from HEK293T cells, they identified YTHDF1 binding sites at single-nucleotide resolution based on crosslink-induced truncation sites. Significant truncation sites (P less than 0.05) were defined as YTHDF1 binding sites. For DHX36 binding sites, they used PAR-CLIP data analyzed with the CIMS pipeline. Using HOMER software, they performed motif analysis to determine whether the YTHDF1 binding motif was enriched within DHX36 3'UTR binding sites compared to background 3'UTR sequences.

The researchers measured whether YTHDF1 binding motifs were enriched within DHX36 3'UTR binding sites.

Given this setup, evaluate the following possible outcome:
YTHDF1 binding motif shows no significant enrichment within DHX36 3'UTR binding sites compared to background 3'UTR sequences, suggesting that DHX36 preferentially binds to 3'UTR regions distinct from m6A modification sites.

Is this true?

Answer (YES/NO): NO